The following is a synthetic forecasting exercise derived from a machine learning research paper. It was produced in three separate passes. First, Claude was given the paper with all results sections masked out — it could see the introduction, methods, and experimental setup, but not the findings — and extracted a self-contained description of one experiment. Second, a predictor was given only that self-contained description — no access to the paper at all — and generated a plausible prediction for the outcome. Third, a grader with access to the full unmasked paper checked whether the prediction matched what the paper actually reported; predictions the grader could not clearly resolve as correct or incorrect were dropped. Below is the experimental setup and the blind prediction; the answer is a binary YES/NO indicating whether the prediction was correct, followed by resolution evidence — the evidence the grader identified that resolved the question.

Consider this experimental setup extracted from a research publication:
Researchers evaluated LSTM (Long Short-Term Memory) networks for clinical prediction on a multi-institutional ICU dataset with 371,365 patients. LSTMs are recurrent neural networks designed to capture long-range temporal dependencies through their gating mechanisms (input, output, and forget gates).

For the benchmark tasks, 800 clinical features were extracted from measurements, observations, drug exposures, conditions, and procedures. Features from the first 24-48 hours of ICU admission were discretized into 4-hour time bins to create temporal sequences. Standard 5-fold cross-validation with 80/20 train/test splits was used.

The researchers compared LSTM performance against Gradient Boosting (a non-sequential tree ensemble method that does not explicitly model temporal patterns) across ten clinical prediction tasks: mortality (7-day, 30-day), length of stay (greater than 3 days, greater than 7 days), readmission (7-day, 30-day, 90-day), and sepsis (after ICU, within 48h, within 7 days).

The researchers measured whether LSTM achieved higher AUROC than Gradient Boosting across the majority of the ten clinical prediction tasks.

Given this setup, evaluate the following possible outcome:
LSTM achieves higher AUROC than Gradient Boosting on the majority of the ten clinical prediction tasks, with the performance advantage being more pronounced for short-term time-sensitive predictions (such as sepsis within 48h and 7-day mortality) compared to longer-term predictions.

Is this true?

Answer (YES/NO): NO